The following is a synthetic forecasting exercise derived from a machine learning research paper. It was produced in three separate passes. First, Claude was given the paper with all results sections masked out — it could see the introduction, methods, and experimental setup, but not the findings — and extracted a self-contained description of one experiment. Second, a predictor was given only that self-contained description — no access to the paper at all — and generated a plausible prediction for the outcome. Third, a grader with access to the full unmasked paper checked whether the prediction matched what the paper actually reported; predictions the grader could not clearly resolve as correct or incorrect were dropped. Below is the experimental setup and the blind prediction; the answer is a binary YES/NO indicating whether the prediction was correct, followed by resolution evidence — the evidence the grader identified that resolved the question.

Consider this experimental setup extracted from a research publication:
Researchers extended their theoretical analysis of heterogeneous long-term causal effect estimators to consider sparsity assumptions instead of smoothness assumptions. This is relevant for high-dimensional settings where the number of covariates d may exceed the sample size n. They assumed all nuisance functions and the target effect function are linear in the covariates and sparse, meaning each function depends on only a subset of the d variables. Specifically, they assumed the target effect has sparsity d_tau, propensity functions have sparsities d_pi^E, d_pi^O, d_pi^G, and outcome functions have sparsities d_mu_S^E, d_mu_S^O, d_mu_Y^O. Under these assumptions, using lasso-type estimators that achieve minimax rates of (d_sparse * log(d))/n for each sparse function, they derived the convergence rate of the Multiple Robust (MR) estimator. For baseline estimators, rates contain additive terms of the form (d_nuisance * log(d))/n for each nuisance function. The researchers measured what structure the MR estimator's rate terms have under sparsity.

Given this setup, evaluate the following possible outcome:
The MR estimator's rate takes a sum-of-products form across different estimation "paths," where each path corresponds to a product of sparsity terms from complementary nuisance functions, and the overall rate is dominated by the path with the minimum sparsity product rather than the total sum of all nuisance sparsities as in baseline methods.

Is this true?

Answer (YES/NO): NO